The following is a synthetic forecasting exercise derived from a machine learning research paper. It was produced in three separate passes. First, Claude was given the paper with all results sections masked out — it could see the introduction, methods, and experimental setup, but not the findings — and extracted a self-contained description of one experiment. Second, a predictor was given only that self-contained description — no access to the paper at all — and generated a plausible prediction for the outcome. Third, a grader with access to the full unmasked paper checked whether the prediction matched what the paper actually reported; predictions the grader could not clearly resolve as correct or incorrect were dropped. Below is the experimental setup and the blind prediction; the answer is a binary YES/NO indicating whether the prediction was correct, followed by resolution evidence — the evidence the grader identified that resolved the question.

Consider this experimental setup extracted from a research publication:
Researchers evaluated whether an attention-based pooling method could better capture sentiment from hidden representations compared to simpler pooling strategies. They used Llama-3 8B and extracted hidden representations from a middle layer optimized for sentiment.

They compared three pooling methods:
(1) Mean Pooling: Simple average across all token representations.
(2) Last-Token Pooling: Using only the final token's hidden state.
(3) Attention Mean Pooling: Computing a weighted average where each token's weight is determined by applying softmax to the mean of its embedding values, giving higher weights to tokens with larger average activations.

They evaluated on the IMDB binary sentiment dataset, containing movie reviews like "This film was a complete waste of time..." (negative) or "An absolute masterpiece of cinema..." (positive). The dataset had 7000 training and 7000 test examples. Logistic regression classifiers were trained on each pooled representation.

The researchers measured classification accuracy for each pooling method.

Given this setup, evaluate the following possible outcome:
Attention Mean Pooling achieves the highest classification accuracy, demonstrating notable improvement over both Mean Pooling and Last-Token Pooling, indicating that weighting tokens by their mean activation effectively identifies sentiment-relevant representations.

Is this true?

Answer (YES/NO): NO